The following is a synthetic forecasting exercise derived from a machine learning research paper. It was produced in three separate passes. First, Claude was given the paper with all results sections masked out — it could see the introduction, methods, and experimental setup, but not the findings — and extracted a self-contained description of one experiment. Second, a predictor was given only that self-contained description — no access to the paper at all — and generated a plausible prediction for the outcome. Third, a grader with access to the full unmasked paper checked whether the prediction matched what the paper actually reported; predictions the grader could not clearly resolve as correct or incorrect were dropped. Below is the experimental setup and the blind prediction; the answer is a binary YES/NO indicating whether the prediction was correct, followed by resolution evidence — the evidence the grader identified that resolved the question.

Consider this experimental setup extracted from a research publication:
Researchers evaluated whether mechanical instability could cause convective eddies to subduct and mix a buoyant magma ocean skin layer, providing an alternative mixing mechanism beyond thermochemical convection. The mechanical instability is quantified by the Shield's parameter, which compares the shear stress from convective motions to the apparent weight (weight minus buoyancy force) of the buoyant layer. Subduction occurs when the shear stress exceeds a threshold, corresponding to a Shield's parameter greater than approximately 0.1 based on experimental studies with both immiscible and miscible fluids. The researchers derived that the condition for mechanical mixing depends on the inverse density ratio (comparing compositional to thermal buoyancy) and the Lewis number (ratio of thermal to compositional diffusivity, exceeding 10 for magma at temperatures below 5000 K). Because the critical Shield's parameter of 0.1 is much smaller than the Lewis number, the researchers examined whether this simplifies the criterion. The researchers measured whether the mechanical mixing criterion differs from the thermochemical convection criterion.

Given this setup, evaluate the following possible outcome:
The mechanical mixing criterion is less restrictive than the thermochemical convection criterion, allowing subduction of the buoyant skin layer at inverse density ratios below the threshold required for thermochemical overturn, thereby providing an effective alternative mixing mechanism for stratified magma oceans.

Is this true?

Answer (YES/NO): NO